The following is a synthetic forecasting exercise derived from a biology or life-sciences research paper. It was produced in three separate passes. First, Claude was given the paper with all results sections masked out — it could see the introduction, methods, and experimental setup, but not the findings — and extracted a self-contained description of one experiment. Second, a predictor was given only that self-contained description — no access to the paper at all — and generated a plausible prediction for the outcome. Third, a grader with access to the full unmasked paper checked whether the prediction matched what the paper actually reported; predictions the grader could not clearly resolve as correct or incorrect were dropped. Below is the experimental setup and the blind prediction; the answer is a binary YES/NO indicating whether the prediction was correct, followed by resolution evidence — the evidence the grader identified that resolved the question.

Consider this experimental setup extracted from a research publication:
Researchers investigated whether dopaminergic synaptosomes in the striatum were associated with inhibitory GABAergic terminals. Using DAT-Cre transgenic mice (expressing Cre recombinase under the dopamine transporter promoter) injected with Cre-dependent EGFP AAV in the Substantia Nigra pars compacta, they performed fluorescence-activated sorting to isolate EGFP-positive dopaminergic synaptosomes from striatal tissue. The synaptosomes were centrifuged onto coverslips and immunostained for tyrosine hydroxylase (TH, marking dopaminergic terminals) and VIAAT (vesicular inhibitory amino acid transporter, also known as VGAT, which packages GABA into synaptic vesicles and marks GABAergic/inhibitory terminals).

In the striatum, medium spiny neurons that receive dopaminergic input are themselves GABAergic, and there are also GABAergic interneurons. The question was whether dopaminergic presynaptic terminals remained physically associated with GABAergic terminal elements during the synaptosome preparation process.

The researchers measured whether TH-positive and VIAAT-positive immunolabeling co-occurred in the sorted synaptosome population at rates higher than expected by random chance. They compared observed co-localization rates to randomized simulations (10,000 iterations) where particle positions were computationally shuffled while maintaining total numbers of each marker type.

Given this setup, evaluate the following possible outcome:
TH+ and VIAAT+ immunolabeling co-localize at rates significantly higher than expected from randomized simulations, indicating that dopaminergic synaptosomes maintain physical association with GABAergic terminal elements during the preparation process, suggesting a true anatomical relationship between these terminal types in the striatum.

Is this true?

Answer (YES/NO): YES